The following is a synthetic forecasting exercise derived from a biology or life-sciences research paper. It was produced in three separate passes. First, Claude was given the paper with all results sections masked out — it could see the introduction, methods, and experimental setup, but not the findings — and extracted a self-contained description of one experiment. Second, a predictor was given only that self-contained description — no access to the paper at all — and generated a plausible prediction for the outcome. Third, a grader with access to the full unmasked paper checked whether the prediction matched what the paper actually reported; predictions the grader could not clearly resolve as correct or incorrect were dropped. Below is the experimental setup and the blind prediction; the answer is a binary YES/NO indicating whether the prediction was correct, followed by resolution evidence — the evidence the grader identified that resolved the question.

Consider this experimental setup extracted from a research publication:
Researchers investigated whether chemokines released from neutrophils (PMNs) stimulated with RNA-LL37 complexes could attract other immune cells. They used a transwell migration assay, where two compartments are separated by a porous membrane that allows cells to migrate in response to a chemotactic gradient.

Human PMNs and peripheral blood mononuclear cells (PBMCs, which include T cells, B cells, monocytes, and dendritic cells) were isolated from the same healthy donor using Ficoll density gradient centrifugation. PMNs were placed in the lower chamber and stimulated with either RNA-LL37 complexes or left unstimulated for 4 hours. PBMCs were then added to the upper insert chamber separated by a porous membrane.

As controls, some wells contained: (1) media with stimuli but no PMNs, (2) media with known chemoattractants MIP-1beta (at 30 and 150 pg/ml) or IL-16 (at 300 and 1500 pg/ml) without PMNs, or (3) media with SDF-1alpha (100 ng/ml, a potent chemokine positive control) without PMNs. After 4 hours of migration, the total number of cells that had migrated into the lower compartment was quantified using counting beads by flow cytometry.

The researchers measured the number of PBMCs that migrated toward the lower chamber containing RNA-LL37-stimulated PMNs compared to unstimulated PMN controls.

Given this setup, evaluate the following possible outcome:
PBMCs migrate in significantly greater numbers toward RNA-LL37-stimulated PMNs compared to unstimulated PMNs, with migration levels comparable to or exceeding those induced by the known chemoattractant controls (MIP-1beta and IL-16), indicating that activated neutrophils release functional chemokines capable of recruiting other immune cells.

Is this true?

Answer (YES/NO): NO